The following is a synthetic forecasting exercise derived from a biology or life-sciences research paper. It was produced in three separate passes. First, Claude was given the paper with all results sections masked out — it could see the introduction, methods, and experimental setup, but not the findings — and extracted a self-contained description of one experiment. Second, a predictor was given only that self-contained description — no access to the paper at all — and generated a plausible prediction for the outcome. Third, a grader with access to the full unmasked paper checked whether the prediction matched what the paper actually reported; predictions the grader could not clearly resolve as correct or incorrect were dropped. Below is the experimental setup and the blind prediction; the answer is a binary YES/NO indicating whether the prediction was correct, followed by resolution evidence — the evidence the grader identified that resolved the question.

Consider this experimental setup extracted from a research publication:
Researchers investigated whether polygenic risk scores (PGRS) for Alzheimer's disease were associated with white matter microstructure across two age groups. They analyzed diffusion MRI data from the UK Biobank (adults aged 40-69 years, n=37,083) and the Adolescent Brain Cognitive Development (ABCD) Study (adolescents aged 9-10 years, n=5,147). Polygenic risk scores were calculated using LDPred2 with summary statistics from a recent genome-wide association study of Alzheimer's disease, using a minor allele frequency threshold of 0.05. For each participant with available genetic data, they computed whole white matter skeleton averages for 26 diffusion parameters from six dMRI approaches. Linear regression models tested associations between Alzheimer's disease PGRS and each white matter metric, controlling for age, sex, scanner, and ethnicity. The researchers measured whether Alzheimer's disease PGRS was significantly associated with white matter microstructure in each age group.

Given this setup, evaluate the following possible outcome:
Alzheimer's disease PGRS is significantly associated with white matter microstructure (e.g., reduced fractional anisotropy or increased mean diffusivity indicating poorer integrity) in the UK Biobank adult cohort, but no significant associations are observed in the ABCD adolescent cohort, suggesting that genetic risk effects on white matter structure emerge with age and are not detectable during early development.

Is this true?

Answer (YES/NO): NO